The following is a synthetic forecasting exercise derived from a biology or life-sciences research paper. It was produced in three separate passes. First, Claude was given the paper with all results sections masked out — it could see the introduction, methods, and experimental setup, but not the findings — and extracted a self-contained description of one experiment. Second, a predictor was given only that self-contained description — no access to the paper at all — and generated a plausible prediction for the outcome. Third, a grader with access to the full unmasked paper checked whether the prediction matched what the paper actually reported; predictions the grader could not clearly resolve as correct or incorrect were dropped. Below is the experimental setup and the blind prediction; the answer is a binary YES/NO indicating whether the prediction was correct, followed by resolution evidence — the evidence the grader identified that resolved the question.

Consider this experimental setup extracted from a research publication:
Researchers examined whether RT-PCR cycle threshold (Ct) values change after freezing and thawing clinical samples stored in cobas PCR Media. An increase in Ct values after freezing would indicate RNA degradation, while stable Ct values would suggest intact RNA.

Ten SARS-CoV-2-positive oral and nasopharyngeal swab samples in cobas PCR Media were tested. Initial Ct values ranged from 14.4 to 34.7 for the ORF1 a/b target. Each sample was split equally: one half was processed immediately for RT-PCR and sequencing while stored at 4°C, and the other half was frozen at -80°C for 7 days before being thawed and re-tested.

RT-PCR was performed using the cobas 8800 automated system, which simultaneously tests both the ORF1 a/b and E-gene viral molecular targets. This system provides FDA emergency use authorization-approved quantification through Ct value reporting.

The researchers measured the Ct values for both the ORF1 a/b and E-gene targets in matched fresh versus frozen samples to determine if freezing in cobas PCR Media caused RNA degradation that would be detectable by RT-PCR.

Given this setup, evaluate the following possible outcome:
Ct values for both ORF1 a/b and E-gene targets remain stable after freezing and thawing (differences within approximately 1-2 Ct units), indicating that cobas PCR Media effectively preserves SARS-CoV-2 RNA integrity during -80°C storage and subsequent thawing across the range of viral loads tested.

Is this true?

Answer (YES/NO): NO